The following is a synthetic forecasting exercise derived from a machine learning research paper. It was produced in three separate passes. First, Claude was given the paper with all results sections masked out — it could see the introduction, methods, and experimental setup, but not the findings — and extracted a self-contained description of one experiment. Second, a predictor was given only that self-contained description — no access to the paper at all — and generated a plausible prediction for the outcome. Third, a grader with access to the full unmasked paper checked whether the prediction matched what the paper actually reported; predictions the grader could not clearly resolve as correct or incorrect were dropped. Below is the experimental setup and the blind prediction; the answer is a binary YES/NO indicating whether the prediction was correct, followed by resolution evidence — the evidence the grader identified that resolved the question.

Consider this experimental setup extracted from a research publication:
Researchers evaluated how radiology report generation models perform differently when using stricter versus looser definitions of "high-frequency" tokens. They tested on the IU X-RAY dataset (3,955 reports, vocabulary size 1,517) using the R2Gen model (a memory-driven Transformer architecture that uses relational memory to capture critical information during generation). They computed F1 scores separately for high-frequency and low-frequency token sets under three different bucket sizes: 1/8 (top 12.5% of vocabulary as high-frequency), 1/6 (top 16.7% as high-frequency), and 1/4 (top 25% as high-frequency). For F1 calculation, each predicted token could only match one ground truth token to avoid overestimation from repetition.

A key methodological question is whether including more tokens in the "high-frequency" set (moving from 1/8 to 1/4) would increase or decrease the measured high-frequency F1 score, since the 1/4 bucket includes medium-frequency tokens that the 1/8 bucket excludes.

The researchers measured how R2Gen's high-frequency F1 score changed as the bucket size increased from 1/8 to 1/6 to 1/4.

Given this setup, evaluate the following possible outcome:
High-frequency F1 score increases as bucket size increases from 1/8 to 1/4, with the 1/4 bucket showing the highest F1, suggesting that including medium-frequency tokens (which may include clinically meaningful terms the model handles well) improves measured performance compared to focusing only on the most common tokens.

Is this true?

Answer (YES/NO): NO